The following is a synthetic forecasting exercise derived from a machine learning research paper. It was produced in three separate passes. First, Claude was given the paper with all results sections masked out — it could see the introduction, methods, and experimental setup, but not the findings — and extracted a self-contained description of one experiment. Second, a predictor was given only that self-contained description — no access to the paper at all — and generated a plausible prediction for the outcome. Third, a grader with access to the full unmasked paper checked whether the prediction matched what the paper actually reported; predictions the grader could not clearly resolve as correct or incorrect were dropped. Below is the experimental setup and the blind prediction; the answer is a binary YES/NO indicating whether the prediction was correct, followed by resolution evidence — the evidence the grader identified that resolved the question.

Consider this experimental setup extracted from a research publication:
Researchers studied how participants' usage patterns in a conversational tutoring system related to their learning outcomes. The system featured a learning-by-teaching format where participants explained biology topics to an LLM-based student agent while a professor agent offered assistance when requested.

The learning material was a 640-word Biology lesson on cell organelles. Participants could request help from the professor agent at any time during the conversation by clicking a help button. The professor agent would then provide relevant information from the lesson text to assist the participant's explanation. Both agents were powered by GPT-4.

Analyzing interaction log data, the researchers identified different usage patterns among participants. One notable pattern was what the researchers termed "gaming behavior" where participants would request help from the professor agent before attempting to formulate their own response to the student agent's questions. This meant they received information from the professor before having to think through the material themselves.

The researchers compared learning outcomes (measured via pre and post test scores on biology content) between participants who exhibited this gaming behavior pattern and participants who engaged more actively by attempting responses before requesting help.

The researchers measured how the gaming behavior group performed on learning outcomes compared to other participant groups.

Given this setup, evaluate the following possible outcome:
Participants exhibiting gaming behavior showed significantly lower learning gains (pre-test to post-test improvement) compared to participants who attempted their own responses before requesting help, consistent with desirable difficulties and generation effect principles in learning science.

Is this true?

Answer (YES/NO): NO